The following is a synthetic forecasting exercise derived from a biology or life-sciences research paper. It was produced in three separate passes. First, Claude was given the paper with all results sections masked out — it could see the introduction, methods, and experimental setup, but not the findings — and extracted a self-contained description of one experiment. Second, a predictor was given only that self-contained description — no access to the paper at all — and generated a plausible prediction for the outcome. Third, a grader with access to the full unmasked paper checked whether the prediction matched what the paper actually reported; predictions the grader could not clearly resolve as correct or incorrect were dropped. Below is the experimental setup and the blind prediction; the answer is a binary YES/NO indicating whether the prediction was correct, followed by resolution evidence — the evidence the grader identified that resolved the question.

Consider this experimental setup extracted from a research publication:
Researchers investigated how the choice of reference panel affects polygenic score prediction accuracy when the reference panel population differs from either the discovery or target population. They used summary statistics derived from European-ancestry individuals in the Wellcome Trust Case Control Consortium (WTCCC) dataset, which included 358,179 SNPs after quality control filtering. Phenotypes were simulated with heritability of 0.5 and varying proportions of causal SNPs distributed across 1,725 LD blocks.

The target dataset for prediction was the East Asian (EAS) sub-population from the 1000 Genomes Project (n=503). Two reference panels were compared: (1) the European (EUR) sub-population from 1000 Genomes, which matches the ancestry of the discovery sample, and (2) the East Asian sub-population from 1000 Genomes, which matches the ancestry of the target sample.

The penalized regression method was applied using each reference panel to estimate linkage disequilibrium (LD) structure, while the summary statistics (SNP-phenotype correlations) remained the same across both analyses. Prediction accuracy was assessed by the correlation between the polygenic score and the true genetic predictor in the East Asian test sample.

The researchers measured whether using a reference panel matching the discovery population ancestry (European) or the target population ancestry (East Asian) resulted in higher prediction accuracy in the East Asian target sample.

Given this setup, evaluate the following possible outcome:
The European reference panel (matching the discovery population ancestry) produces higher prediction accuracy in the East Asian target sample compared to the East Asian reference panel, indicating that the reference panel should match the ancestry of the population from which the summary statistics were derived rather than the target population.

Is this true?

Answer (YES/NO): YES